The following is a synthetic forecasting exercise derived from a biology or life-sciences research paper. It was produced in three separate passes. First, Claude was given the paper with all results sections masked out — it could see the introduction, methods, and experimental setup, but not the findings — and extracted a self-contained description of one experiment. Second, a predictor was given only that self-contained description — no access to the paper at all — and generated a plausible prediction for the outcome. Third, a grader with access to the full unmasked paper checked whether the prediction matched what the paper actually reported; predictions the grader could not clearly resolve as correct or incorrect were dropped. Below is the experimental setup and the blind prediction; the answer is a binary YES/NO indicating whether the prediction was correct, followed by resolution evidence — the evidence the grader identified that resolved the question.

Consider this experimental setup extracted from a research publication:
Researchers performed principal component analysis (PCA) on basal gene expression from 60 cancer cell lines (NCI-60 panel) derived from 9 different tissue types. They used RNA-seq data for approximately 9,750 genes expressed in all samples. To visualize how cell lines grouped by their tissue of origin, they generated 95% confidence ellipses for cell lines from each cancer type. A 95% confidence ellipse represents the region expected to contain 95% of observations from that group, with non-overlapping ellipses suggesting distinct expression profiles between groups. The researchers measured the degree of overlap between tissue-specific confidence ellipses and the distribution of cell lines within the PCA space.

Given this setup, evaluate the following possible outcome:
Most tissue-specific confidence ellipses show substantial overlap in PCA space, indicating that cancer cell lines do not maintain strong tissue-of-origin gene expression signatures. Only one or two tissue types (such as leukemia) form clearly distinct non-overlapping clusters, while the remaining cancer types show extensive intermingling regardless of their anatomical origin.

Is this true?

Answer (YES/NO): NO